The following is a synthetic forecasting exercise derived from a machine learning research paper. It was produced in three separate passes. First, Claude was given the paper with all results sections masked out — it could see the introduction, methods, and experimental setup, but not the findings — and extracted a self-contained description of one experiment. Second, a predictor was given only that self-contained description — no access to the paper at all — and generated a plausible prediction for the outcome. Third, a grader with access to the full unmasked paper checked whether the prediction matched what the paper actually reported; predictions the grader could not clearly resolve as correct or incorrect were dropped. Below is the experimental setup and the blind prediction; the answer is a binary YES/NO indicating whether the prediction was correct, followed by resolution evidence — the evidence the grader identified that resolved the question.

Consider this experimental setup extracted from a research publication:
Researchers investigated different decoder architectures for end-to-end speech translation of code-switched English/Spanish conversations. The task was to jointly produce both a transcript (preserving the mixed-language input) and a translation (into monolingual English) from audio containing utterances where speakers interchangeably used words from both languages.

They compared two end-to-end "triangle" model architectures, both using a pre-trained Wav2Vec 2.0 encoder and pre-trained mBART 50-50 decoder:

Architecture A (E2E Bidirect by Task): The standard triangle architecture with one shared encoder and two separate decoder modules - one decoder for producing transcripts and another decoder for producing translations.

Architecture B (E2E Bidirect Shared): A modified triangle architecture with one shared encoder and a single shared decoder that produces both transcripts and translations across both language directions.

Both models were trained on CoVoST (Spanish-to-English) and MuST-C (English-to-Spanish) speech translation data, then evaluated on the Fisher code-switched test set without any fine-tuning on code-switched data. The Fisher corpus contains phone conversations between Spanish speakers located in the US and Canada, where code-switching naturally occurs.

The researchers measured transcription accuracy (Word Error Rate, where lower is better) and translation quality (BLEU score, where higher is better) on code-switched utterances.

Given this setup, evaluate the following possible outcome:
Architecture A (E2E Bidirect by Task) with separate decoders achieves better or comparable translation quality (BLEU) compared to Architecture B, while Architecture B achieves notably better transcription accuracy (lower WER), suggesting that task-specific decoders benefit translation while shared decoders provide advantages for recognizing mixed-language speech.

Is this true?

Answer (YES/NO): NO